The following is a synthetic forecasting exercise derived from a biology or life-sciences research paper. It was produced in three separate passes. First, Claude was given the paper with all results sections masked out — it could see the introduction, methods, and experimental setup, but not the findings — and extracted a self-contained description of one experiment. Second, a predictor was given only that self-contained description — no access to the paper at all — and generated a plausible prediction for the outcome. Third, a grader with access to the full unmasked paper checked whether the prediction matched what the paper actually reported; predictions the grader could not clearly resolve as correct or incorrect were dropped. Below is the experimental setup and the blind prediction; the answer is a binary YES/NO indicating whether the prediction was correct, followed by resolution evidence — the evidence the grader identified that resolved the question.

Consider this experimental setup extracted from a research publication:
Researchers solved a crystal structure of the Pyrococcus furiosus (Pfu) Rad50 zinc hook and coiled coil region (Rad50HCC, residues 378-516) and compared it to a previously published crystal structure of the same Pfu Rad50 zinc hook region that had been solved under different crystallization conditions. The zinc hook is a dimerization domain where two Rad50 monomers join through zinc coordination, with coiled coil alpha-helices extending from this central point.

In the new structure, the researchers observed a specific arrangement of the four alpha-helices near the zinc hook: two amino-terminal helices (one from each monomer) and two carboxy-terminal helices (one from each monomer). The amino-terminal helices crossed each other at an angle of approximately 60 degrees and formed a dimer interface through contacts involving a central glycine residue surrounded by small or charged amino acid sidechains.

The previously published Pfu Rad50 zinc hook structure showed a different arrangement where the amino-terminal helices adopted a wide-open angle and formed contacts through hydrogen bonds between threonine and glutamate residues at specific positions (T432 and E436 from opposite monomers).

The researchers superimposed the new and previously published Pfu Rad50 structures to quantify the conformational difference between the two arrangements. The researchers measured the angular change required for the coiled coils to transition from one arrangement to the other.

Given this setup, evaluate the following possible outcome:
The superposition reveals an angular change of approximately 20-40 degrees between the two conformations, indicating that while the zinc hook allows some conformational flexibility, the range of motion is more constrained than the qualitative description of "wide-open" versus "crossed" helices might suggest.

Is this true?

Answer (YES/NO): NO